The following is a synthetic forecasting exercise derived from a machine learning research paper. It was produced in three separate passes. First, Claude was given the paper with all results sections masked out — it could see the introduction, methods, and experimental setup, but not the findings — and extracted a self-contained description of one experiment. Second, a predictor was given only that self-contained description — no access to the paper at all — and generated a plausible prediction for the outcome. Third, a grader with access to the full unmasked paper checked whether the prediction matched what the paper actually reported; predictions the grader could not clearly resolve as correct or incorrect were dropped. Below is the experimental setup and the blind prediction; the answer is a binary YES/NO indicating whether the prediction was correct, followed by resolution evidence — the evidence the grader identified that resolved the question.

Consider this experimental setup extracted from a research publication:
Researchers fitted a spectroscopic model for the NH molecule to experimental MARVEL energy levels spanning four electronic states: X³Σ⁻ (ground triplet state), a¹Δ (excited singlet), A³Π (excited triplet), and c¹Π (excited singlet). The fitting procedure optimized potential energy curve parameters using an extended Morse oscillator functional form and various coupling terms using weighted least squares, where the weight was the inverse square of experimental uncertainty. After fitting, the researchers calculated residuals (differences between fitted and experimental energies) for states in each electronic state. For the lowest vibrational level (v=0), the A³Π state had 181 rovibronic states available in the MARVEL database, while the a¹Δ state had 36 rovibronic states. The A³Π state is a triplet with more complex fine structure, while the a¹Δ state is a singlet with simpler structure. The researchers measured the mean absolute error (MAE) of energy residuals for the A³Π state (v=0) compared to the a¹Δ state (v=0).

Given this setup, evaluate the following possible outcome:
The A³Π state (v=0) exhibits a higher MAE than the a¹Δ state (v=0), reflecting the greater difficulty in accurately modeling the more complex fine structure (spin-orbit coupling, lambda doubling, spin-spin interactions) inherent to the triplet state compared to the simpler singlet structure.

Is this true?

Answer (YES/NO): YES